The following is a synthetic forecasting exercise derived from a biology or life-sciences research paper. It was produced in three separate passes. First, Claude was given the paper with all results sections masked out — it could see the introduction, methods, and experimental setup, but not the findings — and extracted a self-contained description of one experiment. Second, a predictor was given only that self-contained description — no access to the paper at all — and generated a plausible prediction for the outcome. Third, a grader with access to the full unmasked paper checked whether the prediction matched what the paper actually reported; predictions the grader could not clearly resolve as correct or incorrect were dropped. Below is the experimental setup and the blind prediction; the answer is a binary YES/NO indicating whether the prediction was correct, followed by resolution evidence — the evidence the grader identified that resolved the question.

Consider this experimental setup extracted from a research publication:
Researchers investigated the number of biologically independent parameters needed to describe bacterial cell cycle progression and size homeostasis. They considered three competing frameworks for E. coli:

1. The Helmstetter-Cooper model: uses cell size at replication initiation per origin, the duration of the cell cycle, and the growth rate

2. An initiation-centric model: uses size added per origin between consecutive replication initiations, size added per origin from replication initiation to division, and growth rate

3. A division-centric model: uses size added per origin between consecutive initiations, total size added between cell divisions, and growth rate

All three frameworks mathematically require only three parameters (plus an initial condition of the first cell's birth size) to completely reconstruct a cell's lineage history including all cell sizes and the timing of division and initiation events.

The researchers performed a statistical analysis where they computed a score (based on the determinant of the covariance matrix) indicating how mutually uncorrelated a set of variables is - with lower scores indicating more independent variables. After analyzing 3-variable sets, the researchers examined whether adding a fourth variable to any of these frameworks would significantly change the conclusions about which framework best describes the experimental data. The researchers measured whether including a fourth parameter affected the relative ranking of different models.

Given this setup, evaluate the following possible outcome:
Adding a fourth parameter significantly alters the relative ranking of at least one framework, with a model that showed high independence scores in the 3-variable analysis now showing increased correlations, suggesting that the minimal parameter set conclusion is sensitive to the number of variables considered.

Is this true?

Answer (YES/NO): NO